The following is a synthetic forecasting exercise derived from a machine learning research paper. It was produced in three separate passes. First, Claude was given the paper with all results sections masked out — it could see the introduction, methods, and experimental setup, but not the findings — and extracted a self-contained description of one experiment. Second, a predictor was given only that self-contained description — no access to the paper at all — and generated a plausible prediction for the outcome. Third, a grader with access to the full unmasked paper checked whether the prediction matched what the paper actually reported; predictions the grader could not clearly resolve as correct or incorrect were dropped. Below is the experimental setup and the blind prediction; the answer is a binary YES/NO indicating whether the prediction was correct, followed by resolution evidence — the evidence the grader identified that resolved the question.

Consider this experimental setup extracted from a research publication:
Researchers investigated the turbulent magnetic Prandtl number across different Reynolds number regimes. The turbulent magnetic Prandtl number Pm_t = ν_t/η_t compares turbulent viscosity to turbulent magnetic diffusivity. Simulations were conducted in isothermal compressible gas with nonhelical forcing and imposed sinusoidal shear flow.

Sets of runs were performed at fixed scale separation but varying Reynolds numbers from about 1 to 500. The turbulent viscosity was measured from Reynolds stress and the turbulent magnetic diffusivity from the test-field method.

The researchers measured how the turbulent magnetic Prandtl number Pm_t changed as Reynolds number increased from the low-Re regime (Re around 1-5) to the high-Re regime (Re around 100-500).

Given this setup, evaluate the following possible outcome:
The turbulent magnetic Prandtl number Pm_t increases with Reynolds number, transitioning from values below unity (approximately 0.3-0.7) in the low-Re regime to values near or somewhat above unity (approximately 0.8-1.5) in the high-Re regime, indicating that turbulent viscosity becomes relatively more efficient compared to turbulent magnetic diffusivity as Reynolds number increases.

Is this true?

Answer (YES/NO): NO